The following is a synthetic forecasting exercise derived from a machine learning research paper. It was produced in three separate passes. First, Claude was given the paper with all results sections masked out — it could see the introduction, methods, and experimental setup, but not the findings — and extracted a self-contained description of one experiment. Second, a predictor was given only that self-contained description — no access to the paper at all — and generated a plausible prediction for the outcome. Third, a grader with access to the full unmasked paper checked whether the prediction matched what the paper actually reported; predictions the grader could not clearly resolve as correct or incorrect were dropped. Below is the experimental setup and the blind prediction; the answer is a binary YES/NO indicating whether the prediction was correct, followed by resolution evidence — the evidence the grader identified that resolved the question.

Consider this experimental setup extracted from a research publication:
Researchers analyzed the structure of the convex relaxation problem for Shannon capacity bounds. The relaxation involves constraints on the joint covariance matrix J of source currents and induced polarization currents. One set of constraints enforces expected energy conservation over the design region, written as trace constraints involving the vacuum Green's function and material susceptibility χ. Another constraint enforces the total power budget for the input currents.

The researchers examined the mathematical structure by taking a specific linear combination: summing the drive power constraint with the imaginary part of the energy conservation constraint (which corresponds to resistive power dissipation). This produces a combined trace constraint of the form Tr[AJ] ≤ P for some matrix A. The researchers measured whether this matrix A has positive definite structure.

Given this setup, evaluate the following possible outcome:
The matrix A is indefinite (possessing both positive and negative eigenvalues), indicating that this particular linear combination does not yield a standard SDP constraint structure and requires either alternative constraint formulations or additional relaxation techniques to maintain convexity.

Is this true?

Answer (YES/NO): NO